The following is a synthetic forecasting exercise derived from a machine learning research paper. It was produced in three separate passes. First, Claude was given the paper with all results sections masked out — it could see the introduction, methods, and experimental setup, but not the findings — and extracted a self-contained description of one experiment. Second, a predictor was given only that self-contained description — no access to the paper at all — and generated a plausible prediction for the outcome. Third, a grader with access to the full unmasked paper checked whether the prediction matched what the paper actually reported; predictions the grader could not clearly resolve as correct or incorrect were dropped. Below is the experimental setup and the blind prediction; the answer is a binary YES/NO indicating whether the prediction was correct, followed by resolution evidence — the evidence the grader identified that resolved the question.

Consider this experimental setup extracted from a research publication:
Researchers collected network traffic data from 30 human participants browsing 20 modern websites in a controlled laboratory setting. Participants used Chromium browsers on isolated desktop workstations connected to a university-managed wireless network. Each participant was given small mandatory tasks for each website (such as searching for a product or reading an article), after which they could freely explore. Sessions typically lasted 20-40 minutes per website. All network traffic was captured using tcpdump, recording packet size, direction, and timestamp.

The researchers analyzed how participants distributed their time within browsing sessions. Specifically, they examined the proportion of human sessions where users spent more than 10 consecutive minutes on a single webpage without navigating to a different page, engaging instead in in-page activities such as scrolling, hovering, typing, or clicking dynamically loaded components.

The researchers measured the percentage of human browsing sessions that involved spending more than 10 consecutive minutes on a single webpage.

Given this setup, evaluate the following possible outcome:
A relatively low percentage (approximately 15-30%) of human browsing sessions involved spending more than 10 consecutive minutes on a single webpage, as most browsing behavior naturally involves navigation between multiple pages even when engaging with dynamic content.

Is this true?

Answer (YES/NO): NO